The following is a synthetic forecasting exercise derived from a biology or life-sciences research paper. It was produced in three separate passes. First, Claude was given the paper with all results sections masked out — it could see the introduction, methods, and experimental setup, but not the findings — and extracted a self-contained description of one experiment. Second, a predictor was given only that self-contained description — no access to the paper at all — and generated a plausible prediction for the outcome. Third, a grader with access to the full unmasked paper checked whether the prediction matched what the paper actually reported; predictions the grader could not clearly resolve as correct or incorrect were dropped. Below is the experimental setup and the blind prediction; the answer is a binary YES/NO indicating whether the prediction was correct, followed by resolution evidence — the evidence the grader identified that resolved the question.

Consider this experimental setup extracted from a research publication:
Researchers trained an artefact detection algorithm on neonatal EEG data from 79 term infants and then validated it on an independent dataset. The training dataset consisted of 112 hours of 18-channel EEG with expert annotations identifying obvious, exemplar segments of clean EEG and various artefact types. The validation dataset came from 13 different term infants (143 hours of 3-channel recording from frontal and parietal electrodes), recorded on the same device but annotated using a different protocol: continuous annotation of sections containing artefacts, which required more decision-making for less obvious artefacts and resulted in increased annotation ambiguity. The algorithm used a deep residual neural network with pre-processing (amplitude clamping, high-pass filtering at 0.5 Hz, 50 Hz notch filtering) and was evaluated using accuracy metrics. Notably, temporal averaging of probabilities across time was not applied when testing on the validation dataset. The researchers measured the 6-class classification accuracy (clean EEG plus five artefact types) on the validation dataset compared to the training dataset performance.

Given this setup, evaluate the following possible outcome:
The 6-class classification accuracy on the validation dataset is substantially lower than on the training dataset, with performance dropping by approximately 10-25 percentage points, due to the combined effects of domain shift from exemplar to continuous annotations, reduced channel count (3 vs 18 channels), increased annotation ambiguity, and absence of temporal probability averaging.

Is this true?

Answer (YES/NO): NO